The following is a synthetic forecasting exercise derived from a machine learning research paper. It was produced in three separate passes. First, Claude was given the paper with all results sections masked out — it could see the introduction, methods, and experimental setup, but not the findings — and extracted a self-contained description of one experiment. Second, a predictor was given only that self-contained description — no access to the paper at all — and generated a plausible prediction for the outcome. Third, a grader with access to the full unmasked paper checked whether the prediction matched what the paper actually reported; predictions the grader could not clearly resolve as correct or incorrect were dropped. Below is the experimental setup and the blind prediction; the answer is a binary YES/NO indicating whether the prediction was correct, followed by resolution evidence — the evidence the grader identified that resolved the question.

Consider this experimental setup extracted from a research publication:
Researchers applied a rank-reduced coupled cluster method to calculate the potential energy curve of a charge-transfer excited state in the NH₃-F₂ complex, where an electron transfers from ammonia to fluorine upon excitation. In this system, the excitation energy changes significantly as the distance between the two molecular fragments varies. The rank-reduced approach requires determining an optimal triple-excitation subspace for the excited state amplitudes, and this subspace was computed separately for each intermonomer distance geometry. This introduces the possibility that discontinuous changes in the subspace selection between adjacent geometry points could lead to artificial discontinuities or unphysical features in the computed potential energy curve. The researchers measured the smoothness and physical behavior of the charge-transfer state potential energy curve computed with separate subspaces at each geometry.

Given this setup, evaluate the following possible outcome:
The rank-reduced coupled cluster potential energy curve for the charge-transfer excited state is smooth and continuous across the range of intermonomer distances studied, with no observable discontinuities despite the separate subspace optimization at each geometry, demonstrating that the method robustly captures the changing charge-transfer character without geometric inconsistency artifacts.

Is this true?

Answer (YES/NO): YES